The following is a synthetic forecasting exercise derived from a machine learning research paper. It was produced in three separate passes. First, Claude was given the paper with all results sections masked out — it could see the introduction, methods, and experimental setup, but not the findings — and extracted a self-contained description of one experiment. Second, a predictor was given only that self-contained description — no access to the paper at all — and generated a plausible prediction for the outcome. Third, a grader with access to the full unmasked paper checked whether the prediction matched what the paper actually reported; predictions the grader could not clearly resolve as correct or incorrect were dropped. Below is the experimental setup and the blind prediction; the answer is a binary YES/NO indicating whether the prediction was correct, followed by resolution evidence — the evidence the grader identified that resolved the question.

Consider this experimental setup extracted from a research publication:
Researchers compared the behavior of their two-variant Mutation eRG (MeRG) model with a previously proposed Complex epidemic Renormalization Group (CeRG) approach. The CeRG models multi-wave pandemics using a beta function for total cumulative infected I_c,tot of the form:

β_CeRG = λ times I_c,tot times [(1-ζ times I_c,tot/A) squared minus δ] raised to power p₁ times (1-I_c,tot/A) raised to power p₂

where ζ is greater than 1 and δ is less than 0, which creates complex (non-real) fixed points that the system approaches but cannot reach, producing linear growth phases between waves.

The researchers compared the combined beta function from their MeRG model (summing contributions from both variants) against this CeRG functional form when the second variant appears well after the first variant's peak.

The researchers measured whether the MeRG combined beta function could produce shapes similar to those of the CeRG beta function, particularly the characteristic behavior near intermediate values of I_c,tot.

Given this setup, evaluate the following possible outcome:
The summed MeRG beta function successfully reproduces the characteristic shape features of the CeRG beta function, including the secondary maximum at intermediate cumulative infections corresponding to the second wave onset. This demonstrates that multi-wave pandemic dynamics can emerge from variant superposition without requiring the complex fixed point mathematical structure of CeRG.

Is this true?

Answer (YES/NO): YES